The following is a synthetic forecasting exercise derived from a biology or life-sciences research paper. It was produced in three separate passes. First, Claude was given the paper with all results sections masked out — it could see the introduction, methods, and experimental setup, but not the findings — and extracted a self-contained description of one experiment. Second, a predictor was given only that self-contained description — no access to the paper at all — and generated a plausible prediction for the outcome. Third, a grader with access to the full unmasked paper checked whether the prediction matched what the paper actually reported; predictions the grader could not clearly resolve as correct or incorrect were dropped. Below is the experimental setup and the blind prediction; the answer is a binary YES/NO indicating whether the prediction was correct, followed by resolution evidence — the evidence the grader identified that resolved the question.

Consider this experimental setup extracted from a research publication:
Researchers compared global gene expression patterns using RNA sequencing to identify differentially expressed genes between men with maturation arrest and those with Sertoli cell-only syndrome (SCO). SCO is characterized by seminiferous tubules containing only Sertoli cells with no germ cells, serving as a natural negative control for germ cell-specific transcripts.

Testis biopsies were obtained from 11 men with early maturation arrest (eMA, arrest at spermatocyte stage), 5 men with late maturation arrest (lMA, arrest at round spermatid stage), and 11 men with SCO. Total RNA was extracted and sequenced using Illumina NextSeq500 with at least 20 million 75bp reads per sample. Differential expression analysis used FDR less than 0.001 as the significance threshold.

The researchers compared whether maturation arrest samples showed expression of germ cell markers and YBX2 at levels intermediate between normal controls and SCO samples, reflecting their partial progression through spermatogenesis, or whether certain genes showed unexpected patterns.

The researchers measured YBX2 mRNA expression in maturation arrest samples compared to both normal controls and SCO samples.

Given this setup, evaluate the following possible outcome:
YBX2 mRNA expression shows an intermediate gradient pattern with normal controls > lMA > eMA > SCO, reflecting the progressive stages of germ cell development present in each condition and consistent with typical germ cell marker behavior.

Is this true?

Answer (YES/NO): NO